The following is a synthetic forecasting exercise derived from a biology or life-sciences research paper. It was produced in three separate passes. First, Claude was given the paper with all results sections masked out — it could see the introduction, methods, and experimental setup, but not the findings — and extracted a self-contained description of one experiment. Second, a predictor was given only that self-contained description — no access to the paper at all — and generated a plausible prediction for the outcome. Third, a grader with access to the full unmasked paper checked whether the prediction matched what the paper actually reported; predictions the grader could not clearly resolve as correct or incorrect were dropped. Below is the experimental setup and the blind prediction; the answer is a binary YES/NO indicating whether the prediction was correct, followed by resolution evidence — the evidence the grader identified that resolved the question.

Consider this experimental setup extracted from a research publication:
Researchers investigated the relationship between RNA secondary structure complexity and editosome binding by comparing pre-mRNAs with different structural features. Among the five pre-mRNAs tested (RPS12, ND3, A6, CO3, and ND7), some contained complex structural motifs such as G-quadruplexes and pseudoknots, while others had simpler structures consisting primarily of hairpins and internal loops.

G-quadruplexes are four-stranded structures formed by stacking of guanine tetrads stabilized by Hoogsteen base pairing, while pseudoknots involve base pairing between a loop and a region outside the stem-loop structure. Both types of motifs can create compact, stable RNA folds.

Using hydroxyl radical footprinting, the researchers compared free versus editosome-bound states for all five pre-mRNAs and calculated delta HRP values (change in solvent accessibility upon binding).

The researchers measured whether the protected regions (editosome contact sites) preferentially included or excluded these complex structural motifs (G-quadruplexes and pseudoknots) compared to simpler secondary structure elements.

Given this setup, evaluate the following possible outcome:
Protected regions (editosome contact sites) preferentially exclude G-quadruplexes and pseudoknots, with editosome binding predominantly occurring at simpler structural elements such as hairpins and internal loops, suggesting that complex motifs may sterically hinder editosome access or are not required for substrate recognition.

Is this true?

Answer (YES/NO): NO